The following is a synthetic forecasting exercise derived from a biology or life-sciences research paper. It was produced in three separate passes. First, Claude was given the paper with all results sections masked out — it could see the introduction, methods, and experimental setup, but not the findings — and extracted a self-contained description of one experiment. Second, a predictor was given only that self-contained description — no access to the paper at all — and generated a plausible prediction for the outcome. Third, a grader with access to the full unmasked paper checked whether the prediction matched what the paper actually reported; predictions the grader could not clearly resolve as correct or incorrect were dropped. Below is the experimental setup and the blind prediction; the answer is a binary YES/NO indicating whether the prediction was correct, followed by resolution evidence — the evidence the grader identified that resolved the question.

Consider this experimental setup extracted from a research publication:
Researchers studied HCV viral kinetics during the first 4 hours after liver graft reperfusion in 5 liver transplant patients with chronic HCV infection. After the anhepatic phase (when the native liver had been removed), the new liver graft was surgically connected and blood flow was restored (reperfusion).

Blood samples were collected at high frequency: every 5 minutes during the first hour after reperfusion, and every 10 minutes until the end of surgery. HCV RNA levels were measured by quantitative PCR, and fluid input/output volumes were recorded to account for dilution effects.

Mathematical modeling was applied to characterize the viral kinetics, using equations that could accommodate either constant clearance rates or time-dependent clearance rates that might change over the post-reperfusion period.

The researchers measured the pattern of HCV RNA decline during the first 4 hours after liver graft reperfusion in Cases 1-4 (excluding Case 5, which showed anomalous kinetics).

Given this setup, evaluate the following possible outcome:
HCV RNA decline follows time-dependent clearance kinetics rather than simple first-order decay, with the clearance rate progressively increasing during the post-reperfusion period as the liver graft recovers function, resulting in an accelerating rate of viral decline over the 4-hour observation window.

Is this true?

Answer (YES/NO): NO